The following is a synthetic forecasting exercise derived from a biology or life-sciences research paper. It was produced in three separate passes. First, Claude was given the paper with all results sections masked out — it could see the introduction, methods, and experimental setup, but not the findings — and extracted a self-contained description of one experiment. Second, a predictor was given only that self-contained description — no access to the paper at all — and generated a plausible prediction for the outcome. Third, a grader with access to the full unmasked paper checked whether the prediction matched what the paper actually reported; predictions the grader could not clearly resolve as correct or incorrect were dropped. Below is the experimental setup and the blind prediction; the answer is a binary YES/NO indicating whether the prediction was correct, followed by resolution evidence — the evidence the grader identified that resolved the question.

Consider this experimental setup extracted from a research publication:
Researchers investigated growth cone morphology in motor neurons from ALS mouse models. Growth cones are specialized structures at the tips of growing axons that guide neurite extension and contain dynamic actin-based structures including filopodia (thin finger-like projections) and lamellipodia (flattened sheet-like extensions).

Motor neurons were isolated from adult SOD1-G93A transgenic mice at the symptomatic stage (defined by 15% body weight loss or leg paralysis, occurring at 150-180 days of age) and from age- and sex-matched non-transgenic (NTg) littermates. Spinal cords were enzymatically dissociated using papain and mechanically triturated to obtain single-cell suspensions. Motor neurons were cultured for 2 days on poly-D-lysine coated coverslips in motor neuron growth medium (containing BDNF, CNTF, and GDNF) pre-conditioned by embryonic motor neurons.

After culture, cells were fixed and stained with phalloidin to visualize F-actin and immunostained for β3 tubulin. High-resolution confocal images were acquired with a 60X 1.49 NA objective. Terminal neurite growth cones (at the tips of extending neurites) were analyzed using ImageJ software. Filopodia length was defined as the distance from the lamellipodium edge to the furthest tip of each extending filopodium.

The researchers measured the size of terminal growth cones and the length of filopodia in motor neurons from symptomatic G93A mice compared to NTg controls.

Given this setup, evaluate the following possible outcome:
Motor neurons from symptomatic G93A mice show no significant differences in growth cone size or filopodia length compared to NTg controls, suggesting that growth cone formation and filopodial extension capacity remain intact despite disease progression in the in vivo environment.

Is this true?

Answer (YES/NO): NO